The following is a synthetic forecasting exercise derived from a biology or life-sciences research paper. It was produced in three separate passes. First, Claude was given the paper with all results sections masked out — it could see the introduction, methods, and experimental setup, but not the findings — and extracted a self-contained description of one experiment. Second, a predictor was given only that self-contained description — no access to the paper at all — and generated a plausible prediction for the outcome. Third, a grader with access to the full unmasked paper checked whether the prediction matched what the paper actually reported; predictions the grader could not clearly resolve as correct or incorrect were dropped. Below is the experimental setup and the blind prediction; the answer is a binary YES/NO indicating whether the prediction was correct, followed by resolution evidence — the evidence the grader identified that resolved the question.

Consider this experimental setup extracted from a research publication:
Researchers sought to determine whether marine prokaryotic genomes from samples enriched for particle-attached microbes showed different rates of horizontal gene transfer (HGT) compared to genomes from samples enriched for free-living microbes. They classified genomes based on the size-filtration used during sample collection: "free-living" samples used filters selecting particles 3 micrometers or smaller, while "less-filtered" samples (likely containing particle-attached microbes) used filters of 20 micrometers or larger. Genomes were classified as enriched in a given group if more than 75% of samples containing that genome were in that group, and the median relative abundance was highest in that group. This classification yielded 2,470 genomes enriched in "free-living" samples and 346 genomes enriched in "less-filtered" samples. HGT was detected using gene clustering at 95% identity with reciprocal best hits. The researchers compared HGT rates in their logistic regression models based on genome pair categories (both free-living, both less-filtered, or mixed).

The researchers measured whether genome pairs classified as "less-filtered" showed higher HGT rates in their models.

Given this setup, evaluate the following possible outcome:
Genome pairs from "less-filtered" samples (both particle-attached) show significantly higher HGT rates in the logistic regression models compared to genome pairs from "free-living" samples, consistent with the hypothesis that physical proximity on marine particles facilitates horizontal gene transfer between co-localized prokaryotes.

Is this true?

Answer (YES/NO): YES